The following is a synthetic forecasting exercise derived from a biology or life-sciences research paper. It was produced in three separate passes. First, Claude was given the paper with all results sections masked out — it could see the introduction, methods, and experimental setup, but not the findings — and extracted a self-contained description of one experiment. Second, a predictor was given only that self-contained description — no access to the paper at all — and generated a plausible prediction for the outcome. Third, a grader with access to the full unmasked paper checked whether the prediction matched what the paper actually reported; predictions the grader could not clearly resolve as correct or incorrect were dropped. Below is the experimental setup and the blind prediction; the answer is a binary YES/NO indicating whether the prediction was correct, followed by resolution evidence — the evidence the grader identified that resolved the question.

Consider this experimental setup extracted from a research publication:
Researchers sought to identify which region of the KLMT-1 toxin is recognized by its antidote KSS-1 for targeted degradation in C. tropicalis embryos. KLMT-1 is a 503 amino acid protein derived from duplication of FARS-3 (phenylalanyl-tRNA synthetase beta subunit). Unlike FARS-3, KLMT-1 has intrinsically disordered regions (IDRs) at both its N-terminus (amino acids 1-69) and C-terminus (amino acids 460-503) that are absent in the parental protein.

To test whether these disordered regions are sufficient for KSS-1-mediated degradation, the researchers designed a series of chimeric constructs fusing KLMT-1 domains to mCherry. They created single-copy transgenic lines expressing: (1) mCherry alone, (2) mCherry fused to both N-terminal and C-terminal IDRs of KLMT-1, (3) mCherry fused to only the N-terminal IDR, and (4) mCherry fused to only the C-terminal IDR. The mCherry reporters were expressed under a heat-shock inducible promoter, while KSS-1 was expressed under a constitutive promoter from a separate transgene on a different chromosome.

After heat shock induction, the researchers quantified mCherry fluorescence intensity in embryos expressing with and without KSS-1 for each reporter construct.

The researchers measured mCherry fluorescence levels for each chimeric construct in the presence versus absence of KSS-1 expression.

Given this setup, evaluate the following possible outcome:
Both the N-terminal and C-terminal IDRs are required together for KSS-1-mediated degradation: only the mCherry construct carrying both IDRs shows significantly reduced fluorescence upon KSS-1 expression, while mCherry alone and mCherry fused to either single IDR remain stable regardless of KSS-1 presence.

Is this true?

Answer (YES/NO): NO